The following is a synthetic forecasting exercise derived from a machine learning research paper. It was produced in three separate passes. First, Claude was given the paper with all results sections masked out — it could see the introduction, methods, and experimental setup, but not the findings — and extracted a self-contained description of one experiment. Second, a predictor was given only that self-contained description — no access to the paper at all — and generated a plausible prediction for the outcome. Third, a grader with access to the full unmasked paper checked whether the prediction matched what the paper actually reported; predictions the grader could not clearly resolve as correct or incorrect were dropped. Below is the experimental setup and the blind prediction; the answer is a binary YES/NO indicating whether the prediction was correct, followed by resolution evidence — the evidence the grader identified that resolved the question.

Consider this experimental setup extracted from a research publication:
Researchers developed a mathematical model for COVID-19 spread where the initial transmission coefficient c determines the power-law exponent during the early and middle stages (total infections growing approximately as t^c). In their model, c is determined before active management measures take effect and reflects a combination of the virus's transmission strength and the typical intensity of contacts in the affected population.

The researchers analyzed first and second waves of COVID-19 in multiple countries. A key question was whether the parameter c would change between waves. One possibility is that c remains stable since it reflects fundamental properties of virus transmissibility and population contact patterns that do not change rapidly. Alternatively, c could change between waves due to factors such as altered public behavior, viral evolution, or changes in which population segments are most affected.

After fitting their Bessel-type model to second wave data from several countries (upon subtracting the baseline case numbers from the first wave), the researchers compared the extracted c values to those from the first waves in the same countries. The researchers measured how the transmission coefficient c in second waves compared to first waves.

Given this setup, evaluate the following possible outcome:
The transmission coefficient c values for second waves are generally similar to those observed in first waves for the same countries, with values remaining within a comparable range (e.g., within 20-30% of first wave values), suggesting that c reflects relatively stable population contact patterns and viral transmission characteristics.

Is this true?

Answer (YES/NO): NO